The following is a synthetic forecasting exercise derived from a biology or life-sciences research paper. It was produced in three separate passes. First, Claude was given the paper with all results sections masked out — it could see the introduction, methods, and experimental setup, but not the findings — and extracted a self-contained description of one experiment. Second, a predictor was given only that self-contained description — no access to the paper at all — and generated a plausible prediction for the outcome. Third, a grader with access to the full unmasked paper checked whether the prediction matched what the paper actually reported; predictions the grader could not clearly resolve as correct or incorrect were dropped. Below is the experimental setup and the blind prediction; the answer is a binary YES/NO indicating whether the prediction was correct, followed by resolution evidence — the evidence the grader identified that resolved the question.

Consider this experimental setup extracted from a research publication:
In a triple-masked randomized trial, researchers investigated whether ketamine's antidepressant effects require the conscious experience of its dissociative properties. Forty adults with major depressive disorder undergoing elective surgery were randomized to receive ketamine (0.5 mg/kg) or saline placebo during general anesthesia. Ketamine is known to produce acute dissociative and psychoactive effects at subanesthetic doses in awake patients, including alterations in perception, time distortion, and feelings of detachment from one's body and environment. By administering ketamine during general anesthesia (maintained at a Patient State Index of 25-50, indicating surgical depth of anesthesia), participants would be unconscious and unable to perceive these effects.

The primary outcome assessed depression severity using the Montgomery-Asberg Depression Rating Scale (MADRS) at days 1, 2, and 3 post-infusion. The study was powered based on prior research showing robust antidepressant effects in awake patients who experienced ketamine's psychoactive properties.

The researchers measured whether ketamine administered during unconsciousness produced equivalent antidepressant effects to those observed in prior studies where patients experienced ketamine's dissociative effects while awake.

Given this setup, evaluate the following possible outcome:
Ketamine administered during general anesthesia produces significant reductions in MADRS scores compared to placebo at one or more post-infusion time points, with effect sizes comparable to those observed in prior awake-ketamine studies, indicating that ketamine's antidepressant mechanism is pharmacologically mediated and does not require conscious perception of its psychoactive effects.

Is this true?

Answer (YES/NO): NO